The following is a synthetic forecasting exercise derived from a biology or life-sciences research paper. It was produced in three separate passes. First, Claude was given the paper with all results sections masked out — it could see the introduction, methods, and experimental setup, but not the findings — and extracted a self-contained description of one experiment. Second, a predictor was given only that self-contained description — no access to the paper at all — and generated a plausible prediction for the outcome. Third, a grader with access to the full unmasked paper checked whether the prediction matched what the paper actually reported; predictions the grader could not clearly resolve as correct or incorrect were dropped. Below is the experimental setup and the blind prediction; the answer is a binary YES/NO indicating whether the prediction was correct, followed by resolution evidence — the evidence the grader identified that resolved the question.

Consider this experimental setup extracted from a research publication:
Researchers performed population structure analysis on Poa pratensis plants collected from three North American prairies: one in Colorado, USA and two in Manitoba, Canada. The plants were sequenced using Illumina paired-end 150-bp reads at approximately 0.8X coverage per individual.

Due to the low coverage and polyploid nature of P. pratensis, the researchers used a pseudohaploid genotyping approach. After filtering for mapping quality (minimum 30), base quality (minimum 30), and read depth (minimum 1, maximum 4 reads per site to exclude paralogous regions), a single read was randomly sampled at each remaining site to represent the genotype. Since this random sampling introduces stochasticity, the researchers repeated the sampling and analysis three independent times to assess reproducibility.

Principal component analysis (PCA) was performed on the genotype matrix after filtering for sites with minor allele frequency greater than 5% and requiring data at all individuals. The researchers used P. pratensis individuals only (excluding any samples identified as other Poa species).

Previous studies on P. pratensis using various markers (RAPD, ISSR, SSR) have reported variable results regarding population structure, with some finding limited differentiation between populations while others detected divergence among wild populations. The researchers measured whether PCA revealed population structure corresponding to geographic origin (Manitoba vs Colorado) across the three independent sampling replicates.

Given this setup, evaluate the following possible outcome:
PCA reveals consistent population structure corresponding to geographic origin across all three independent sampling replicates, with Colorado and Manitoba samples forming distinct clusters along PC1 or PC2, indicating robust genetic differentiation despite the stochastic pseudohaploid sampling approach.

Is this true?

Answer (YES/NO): YES